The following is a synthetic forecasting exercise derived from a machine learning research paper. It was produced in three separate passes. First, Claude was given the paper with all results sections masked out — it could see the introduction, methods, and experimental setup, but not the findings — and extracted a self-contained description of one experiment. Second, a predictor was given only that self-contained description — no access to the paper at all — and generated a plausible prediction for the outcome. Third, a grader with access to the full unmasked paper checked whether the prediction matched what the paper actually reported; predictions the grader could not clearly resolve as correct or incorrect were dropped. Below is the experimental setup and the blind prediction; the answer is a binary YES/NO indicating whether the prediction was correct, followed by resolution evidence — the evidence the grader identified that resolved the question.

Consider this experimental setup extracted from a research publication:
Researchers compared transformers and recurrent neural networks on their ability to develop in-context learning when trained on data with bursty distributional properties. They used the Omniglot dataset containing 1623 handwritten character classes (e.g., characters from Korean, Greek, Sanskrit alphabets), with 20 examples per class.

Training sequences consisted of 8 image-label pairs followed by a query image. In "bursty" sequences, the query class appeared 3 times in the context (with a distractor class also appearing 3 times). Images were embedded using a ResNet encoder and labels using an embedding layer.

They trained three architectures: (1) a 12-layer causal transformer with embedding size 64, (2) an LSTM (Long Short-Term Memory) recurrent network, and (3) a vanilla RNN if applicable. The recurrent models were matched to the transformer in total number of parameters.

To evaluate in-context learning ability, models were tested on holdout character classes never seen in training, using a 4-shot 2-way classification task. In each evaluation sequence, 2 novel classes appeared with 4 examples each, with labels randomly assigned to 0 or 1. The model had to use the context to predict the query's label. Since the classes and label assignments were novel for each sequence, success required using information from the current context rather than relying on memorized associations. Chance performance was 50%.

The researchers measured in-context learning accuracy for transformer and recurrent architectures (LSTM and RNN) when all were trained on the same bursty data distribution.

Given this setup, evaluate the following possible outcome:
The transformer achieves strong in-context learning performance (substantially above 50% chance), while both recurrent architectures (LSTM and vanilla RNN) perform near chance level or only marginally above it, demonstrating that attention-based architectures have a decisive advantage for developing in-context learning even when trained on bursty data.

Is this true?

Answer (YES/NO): YES